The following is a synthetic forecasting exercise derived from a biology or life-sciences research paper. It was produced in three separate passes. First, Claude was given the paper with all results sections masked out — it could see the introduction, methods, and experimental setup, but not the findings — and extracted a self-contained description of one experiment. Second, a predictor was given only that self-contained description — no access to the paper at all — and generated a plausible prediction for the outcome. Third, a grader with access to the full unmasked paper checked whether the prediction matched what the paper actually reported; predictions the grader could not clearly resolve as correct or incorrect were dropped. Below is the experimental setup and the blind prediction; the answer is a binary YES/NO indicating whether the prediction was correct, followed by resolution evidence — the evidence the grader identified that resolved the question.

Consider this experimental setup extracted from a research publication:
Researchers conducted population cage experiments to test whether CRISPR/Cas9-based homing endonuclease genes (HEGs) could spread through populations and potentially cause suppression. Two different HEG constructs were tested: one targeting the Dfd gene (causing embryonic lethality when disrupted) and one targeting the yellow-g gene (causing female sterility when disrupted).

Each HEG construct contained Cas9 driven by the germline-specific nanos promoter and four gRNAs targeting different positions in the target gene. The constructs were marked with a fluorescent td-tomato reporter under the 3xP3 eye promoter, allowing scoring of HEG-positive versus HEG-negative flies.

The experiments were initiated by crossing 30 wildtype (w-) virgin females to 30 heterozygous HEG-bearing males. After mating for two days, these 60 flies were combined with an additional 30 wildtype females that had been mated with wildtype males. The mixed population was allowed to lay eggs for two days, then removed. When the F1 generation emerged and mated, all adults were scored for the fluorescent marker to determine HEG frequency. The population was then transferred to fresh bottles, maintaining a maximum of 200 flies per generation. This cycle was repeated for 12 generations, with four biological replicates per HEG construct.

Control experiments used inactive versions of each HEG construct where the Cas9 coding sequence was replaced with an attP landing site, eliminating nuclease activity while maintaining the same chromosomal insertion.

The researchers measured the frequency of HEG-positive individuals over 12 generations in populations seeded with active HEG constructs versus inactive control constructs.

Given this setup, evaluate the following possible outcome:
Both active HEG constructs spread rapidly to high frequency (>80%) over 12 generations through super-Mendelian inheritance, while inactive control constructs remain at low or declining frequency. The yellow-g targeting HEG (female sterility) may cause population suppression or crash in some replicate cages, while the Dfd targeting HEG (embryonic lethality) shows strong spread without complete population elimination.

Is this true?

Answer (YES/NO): NO